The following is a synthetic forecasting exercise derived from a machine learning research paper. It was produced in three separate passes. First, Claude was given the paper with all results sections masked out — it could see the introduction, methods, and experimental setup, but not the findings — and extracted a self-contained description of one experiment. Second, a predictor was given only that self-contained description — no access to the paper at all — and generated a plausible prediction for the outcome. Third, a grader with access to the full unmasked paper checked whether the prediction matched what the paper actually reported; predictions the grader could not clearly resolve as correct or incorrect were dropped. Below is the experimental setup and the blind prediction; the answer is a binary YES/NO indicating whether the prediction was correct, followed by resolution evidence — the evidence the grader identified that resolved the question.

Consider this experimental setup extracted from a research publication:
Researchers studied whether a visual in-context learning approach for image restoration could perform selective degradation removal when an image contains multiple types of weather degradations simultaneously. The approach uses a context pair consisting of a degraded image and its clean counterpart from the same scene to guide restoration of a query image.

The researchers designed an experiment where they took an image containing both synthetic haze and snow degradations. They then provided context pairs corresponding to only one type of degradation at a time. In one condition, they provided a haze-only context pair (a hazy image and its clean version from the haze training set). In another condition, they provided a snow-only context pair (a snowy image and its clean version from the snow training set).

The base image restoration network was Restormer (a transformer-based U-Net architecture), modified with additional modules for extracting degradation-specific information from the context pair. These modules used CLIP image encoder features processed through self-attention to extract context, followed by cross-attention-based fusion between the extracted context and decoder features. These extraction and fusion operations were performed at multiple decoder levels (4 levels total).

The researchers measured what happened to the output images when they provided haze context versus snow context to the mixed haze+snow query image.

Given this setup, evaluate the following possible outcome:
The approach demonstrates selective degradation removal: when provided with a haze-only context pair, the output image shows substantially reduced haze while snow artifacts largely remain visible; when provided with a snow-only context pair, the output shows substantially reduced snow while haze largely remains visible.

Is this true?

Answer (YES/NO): YES